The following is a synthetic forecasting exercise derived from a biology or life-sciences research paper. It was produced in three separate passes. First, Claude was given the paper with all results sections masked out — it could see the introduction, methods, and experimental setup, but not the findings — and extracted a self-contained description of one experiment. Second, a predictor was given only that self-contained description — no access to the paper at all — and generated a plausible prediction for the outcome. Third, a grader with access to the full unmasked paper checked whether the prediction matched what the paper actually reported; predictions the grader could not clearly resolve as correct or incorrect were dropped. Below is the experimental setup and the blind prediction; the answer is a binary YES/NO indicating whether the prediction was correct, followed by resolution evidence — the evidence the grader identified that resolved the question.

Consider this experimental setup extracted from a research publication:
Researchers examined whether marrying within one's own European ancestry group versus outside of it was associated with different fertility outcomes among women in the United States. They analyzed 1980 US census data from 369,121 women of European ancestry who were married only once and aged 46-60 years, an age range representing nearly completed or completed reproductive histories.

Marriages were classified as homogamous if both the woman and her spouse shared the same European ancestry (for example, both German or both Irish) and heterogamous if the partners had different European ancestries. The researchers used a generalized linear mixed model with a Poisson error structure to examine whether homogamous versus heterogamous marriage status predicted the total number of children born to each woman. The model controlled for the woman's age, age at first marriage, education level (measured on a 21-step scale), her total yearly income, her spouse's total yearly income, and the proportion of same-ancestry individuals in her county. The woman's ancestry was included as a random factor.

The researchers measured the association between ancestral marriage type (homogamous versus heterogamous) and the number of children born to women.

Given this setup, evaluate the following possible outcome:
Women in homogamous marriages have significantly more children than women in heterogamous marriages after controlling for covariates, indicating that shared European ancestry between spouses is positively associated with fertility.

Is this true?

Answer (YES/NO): YES